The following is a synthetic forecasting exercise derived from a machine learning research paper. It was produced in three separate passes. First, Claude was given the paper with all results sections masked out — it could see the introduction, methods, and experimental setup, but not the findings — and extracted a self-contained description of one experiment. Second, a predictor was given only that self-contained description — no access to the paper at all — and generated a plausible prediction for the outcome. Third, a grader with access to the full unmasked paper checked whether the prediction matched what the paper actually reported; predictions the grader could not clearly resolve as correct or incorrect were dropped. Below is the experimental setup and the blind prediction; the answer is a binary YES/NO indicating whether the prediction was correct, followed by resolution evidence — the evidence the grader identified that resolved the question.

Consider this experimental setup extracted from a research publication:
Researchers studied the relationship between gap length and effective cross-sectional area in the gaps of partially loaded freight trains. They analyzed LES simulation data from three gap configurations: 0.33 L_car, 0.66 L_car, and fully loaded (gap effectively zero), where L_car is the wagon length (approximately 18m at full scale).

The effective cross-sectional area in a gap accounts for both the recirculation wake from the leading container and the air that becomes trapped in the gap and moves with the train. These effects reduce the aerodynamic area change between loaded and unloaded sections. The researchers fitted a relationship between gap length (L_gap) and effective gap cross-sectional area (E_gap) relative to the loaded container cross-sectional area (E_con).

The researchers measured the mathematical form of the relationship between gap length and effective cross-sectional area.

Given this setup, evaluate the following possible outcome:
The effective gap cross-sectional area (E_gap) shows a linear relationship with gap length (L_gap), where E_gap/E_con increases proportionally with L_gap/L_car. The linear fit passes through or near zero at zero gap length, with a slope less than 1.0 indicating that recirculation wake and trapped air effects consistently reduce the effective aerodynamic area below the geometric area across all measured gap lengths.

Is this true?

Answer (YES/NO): NO